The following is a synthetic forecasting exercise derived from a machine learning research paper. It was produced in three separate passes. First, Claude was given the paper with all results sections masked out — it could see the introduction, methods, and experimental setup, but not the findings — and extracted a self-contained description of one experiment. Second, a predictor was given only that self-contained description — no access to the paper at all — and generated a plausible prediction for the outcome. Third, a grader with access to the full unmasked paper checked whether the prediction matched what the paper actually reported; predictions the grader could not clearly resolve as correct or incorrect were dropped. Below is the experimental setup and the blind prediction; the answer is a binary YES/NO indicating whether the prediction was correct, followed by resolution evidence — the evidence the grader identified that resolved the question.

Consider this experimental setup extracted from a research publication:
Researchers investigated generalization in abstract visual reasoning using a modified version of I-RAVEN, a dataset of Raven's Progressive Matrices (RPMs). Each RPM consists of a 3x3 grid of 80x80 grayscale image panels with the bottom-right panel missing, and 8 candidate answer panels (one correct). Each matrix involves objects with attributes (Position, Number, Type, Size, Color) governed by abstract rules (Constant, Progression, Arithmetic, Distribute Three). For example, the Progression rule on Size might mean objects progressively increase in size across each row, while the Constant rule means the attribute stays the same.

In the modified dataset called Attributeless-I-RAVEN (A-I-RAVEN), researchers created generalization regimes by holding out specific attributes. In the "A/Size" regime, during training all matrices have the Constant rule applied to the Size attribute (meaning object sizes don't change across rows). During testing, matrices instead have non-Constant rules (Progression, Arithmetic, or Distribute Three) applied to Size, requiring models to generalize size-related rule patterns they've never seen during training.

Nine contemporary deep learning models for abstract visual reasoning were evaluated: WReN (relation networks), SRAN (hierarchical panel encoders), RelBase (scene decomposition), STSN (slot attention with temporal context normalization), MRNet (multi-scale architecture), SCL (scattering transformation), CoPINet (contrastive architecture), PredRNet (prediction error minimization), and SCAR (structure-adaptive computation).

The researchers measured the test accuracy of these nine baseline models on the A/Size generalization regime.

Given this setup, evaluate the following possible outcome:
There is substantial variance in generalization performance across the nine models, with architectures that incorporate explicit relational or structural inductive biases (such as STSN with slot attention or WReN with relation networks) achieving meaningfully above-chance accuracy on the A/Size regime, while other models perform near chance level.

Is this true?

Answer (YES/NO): NO